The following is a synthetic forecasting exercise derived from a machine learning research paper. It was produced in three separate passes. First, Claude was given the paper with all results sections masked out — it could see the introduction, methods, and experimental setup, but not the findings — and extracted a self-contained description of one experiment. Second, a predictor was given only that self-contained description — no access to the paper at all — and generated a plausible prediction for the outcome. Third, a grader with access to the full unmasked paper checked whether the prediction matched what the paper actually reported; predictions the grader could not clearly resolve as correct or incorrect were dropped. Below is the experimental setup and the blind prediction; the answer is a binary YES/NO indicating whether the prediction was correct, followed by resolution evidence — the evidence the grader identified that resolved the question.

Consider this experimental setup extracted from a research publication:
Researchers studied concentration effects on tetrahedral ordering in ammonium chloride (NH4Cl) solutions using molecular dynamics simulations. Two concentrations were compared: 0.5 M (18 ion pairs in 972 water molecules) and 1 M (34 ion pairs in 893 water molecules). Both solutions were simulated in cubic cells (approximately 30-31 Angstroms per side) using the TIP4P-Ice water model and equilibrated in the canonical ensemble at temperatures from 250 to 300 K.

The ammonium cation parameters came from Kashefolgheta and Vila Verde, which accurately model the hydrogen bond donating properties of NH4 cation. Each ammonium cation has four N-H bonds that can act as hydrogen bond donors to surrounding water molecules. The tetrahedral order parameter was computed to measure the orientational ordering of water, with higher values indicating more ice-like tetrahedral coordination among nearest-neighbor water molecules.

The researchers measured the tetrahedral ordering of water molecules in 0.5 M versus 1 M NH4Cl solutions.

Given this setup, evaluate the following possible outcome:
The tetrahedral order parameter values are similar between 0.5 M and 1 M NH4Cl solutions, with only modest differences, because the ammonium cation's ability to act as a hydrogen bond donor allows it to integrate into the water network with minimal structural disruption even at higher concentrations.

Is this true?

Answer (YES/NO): NO